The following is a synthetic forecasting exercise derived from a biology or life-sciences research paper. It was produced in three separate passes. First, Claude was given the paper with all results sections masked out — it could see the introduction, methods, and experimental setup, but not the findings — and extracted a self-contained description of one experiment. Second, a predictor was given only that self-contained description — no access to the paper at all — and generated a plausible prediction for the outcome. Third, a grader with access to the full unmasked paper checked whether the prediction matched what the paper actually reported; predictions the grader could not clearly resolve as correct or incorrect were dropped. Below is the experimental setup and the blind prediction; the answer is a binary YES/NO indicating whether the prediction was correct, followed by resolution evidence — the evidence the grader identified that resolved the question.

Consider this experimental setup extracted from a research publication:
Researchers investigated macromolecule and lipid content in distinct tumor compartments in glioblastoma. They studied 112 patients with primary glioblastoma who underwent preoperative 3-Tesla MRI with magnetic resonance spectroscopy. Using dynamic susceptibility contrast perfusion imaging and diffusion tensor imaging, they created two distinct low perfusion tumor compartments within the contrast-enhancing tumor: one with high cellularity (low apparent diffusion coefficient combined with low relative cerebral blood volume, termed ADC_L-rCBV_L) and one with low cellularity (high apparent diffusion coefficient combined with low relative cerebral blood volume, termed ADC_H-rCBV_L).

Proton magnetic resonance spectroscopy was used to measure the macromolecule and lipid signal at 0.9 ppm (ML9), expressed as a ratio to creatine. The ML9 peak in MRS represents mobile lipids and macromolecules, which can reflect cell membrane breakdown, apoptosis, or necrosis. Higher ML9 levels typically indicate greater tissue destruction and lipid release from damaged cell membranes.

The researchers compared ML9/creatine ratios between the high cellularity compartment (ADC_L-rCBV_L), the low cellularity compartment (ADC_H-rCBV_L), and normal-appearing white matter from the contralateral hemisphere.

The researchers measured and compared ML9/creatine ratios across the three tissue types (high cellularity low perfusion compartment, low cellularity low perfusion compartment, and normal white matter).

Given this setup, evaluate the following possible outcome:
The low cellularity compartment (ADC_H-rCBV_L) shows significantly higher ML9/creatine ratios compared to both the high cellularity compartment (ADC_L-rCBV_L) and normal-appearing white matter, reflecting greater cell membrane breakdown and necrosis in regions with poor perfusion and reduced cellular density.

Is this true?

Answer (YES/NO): NO